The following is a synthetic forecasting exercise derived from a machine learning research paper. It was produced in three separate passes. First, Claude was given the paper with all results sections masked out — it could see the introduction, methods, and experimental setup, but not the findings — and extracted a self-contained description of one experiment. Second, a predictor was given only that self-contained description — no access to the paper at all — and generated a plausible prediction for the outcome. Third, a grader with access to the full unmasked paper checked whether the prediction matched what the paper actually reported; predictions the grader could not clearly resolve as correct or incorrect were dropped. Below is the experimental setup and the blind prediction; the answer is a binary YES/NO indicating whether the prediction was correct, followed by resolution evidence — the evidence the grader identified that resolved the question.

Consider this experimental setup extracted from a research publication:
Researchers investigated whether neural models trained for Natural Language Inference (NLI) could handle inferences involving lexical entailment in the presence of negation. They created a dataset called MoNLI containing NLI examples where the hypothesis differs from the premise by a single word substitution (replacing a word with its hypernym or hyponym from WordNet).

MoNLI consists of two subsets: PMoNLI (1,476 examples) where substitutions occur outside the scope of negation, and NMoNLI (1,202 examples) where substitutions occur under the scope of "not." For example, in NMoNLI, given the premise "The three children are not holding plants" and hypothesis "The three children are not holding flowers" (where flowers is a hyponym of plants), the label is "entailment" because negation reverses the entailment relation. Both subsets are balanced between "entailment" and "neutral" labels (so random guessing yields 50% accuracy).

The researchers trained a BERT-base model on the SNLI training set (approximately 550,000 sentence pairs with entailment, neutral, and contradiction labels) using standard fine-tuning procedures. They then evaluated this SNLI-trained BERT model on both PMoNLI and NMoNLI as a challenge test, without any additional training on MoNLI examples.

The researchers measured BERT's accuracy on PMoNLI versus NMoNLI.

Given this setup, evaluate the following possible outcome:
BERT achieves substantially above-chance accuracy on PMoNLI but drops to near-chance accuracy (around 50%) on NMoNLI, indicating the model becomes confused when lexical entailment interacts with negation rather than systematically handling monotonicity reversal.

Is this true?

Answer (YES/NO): NO